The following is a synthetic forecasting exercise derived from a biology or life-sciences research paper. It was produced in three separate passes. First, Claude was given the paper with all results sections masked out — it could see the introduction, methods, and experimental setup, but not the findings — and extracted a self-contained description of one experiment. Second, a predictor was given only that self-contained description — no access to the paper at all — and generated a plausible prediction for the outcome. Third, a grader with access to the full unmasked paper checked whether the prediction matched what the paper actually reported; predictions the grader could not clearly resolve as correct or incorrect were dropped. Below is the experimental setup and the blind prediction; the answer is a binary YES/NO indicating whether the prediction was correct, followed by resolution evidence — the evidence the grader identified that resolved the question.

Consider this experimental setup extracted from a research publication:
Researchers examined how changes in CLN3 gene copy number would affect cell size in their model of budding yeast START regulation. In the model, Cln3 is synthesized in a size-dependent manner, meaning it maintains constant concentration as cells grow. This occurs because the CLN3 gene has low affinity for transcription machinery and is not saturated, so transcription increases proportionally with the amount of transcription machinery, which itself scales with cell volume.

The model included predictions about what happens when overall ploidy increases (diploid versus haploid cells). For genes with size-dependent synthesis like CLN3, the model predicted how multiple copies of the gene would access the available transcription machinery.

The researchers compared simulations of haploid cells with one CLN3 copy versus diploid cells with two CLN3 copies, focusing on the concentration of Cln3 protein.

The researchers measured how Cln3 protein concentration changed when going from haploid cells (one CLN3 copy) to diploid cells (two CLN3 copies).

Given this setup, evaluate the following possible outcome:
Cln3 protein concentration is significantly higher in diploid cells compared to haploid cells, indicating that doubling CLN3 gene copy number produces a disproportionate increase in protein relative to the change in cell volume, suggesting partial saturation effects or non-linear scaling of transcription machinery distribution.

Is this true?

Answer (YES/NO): NO